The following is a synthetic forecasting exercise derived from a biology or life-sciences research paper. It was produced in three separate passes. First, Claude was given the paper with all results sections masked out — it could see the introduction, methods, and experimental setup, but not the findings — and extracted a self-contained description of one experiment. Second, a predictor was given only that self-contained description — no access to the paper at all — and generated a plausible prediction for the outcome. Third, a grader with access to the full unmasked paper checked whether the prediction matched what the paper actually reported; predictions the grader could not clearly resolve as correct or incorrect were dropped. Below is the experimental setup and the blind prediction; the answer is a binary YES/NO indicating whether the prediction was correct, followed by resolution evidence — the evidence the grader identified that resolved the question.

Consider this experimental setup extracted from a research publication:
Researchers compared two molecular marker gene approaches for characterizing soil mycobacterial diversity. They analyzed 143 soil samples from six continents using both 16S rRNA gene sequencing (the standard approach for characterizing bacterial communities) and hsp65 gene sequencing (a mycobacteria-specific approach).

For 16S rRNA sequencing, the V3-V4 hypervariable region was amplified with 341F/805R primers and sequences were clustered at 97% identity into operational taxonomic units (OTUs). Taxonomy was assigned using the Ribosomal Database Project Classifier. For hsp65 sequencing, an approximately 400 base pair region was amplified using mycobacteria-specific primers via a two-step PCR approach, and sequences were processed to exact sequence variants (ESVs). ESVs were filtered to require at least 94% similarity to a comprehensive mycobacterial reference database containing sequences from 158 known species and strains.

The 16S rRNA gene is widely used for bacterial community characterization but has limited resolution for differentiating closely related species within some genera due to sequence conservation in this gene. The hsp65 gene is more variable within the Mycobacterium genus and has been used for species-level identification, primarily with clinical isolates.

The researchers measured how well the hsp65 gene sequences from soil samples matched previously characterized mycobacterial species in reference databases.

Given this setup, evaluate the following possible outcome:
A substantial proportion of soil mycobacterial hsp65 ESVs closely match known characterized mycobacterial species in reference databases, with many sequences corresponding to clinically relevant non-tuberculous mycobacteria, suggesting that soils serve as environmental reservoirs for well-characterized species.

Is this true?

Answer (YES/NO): NO